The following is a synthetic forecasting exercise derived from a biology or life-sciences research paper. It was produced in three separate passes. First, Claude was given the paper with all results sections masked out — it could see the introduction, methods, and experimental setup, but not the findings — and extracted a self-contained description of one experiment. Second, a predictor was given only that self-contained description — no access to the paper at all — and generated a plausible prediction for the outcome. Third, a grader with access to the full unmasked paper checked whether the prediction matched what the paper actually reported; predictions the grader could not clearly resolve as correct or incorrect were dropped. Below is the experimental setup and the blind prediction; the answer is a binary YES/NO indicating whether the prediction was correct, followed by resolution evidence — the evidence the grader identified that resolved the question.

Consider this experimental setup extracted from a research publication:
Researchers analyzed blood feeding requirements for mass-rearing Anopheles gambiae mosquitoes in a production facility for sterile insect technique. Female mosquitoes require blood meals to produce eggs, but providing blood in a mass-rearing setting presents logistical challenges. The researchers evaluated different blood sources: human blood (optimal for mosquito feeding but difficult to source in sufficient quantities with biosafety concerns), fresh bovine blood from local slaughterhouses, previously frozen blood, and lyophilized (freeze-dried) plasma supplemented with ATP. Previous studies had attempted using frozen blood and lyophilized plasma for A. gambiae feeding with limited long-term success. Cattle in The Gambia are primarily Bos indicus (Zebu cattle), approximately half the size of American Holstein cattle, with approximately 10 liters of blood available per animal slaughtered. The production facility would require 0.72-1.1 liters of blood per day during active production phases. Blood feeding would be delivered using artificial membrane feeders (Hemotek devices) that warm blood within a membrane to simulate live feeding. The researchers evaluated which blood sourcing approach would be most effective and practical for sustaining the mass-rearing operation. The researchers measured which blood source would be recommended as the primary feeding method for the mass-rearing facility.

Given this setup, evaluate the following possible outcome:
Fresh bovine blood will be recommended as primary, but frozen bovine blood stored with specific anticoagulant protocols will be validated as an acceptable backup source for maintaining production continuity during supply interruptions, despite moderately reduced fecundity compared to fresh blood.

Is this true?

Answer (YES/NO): NO